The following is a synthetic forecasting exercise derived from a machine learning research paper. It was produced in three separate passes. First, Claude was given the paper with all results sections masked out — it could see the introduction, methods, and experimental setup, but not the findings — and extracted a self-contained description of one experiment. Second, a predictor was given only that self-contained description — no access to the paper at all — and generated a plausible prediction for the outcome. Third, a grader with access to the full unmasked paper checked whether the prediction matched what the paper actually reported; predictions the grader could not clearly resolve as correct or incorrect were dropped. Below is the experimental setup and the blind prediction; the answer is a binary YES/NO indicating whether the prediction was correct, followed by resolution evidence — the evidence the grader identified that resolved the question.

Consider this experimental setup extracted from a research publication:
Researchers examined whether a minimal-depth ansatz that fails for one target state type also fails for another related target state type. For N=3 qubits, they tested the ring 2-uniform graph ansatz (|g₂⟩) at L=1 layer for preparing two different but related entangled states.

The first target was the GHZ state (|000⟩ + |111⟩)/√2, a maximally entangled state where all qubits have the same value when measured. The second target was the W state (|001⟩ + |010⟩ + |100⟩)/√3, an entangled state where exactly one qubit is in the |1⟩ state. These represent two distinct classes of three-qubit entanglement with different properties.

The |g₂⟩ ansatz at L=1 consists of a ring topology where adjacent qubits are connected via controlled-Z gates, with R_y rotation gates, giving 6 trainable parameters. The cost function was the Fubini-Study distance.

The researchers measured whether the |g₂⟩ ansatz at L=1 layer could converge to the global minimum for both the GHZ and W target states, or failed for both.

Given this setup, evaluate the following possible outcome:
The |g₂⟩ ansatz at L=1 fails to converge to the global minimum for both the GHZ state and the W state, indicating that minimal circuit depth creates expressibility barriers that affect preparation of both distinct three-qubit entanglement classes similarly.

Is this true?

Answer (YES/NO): YES